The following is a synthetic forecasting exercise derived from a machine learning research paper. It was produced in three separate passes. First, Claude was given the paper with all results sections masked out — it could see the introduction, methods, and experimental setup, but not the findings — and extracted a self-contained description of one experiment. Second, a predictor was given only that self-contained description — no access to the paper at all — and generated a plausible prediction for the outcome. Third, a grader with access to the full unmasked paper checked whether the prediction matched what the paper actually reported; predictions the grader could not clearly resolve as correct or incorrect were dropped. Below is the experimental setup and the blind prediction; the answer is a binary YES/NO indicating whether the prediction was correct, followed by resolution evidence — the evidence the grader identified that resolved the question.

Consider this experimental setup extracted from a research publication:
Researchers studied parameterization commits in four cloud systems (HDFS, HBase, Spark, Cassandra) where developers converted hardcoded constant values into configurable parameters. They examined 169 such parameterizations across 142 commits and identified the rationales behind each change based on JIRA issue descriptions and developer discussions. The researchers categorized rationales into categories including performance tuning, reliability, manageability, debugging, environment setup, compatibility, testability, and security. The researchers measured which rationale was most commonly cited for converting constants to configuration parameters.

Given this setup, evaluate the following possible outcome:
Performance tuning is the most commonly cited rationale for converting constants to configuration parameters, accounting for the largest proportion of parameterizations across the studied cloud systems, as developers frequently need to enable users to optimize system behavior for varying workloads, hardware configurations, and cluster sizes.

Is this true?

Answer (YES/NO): YES